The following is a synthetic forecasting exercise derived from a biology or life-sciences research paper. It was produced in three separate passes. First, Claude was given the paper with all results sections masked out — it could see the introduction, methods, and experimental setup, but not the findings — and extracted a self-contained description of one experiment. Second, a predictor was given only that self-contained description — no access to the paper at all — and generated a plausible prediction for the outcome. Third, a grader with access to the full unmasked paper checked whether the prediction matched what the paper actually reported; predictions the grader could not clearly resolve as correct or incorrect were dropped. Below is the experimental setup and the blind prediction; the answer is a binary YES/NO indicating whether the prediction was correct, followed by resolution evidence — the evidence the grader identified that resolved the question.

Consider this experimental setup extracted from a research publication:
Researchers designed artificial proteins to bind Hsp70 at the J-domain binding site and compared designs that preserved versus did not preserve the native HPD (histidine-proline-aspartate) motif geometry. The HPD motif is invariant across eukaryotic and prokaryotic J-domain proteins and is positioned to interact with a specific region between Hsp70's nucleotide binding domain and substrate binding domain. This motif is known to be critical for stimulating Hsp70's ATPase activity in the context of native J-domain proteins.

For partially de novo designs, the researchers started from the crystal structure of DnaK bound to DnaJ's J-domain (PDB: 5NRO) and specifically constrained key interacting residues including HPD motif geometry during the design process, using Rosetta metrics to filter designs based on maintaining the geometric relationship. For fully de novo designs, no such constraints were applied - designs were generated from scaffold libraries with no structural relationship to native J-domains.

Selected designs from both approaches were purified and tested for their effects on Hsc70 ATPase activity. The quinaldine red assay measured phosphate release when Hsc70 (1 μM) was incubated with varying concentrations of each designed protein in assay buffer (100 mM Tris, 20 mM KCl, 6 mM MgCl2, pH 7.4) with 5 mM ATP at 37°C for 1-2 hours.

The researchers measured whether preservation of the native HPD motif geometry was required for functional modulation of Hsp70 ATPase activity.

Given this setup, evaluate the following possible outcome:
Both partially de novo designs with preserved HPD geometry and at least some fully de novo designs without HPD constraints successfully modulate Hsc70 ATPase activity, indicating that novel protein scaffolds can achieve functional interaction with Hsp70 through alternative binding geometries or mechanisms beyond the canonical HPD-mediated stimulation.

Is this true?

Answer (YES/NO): NO